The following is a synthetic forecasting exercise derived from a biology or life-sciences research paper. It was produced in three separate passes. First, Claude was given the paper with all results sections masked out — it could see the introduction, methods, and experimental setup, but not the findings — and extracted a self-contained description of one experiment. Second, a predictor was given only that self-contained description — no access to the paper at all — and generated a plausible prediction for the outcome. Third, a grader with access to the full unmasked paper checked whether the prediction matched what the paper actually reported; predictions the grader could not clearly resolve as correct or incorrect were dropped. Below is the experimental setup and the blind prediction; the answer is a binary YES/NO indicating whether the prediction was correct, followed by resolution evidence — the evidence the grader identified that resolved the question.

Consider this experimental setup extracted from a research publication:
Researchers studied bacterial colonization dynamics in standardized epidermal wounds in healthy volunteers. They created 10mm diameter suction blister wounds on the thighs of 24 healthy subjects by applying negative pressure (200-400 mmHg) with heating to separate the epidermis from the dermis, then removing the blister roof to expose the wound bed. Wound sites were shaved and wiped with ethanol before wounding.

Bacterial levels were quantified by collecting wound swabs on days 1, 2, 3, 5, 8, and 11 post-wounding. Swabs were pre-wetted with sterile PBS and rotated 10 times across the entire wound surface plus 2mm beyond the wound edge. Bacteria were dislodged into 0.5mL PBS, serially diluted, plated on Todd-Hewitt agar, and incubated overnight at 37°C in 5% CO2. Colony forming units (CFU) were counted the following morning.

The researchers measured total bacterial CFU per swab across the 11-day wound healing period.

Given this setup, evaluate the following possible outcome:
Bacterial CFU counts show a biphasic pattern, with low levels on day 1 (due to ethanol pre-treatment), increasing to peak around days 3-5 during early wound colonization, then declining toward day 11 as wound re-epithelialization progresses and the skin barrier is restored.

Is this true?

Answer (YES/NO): NO